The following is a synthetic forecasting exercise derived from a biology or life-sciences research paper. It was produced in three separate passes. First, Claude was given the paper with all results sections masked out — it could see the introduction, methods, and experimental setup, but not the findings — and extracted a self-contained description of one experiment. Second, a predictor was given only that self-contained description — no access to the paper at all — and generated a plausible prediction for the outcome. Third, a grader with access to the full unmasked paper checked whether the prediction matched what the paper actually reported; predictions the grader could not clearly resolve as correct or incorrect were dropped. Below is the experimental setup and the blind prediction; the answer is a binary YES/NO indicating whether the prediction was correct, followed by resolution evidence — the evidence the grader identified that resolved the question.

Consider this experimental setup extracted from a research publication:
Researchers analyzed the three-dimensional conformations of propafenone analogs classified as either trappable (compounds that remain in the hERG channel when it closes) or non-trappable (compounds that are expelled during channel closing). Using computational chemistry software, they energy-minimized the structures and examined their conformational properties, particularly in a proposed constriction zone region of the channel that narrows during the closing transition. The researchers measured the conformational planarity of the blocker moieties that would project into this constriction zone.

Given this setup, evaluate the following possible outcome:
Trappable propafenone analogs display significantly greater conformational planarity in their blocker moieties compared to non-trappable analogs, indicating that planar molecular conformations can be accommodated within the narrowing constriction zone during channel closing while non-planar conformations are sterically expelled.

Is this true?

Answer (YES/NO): YES